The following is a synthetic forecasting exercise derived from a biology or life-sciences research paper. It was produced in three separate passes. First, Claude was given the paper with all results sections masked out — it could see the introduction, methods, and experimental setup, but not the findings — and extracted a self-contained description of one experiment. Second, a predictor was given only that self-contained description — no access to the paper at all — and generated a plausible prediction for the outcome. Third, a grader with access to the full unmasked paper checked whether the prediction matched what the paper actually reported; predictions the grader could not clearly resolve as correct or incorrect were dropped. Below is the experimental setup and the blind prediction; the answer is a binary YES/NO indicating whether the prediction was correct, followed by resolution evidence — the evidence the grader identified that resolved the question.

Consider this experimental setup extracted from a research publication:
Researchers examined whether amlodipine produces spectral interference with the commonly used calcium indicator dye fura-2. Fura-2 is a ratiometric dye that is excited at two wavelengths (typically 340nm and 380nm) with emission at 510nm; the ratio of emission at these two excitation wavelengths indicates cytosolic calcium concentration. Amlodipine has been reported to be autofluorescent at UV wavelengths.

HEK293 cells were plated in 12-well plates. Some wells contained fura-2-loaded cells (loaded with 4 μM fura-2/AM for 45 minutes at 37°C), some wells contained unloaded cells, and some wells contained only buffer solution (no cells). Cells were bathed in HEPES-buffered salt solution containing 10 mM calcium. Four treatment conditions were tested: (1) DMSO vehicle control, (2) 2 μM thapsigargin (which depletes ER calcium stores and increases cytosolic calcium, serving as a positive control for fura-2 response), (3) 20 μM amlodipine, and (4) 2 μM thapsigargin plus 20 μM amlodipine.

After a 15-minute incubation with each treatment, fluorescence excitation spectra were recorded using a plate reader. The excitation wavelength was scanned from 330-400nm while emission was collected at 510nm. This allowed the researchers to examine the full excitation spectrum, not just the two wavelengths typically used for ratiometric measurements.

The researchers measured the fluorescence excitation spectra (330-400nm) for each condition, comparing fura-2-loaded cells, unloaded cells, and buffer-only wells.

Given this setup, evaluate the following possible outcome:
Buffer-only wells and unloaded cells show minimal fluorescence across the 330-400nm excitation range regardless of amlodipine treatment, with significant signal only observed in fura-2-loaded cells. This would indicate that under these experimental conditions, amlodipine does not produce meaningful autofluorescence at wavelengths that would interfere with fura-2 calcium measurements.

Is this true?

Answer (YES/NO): NO